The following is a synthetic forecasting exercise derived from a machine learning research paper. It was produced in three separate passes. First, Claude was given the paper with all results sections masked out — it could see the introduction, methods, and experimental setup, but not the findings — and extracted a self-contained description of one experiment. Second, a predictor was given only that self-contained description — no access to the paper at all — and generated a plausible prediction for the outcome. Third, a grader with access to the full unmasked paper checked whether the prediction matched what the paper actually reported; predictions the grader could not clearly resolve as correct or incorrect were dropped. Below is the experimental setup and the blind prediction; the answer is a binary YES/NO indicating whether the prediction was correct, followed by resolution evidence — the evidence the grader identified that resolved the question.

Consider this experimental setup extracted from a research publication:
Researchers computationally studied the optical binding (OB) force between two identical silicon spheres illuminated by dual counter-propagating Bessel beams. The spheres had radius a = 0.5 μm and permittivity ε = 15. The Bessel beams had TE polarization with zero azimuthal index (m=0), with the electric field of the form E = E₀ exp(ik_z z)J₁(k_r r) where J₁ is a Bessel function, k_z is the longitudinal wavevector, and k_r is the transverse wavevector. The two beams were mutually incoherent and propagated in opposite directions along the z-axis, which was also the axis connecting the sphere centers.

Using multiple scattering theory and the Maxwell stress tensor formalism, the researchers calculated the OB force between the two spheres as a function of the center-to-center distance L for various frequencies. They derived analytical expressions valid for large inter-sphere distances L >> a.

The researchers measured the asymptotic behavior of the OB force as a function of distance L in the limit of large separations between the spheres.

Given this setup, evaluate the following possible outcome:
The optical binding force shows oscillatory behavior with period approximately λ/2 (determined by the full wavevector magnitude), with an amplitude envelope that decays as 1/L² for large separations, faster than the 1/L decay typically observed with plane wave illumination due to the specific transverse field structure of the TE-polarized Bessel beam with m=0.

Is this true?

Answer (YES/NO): NO